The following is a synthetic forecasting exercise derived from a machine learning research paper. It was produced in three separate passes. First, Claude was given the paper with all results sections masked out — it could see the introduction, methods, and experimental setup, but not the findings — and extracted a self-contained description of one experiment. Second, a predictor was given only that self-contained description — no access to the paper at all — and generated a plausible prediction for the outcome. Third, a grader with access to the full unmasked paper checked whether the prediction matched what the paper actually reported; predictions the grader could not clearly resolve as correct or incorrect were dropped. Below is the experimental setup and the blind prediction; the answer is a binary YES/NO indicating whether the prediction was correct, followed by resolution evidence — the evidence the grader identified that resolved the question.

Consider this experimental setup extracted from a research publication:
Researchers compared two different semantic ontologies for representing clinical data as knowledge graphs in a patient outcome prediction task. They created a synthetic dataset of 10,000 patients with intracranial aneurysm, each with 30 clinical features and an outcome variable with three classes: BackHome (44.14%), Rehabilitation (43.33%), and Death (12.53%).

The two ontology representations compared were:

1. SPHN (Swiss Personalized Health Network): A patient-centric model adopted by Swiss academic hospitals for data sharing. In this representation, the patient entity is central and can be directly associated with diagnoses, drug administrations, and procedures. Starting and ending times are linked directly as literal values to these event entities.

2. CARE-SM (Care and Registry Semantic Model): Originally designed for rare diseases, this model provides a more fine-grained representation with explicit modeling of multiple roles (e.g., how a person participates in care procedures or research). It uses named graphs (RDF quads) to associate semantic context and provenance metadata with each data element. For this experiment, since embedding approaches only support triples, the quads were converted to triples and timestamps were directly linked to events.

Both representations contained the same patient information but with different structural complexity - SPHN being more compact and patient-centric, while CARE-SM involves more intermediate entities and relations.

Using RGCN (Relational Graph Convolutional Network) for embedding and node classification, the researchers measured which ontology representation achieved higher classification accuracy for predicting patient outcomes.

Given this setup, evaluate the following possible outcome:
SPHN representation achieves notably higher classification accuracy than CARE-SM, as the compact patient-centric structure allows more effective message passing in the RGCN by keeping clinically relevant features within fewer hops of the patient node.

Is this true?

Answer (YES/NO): YES